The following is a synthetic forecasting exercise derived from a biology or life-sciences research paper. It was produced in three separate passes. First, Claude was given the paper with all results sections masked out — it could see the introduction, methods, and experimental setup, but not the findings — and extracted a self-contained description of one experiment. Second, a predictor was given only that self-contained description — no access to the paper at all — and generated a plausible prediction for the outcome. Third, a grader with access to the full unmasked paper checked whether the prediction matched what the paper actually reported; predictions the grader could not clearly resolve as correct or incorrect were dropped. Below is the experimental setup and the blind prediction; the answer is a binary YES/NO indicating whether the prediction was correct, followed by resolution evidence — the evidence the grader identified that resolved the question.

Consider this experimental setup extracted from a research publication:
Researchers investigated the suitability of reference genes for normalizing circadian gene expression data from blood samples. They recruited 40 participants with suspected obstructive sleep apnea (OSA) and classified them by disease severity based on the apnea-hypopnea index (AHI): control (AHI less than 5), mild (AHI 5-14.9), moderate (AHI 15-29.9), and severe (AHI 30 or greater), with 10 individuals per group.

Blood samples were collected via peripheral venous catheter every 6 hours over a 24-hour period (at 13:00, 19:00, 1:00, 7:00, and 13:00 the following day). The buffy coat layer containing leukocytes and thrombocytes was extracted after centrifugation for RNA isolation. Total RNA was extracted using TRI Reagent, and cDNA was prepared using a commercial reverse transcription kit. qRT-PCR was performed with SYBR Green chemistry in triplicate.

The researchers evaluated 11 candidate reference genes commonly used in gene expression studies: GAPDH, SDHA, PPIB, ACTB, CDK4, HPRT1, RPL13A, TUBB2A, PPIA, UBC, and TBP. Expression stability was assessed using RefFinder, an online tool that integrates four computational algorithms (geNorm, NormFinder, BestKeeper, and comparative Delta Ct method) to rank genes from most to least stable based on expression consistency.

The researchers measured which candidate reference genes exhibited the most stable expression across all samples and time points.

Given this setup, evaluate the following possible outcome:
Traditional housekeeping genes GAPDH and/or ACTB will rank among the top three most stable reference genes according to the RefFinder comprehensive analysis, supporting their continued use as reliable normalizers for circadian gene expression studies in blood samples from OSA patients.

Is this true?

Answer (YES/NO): YES